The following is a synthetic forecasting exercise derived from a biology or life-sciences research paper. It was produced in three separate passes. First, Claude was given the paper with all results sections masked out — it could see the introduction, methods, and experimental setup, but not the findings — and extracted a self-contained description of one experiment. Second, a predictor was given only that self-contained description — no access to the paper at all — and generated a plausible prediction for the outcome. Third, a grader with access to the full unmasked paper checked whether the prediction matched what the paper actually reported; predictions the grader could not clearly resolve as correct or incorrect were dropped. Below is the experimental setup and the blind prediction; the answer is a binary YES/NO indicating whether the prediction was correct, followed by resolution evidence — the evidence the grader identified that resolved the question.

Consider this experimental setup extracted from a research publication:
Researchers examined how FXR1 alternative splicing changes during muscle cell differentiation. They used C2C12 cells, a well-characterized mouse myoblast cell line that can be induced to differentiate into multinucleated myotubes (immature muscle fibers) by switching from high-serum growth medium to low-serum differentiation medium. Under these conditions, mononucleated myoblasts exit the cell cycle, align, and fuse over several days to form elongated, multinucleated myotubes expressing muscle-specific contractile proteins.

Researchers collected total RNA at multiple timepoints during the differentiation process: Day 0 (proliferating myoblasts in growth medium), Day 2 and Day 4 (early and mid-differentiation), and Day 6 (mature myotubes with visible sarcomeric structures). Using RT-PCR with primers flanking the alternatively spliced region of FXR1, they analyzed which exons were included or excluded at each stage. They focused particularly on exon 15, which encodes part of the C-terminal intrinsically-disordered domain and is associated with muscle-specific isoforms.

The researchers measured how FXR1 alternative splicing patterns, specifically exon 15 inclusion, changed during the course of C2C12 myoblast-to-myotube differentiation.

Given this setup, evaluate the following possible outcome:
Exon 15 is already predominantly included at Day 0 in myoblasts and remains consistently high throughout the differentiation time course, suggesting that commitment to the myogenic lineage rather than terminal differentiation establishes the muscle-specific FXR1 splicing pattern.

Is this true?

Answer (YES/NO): NO